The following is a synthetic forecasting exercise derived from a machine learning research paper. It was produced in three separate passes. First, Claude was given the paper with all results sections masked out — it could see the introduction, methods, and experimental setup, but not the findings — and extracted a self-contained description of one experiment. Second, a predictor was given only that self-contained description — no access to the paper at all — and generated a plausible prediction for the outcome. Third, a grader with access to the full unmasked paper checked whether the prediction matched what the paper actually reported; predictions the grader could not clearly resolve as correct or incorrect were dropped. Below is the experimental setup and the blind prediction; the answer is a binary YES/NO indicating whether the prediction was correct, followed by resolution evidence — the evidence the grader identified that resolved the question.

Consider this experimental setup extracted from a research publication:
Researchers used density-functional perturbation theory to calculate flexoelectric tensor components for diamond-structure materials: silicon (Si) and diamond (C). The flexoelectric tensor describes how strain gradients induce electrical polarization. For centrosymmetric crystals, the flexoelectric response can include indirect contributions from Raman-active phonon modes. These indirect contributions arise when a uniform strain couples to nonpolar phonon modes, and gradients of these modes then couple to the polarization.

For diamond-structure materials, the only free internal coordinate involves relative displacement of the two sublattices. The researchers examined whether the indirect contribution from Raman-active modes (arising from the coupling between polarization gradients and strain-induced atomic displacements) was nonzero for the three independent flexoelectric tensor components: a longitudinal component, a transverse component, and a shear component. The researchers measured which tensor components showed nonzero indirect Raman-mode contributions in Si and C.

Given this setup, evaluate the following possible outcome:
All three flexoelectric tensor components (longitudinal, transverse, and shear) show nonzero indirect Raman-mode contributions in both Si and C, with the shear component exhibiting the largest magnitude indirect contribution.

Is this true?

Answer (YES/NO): NO